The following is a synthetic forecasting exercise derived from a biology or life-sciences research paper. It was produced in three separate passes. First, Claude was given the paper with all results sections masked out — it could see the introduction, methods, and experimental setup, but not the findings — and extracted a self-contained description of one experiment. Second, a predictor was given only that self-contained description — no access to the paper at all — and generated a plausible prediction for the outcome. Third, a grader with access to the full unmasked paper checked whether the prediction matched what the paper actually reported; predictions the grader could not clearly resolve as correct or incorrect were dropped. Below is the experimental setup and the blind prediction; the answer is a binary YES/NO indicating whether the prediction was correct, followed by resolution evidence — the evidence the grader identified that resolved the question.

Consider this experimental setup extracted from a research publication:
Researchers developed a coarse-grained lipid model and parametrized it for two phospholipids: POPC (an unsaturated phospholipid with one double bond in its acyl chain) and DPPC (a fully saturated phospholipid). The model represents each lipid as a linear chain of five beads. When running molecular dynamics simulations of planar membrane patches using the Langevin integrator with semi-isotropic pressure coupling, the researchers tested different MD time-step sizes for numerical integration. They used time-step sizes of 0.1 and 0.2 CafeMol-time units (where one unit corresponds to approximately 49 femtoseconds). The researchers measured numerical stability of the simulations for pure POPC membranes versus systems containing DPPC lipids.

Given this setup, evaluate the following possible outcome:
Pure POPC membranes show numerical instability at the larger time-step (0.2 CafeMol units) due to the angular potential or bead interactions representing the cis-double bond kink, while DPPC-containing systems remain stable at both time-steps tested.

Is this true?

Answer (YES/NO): NO